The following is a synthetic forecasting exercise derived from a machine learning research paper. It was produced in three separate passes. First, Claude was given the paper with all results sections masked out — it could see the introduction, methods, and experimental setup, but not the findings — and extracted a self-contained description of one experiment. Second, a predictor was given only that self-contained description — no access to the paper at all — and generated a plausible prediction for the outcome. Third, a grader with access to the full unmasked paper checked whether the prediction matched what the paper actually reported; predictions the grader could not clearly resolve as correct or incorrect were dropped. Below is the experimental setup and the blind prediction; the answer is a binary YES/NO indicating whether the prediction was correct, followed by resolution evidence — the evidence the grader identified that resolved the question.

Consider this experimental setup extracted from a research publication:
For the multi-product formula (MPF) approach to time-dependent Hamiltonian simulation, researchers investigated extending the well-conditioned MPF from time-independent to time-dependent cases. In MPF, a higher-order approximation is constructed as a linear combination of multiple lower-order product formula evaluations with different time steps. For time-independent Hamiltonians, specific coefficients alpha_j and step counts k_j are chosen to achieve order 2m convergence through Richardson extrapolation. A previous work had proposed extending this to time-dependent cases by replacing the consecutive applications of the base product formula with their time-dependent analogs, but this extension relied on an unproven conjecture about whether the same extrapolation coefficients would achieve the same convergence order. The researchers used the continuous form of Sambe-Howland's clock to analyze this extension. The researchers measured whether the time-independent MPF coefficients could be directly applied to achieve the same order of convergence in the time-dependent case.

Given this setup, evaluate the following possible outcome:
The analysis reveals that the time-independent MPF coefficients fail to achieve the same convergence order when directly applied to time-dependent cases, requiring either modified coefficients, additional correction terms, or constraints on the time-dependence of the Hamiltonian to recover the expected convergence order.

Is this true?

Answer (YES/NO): NO